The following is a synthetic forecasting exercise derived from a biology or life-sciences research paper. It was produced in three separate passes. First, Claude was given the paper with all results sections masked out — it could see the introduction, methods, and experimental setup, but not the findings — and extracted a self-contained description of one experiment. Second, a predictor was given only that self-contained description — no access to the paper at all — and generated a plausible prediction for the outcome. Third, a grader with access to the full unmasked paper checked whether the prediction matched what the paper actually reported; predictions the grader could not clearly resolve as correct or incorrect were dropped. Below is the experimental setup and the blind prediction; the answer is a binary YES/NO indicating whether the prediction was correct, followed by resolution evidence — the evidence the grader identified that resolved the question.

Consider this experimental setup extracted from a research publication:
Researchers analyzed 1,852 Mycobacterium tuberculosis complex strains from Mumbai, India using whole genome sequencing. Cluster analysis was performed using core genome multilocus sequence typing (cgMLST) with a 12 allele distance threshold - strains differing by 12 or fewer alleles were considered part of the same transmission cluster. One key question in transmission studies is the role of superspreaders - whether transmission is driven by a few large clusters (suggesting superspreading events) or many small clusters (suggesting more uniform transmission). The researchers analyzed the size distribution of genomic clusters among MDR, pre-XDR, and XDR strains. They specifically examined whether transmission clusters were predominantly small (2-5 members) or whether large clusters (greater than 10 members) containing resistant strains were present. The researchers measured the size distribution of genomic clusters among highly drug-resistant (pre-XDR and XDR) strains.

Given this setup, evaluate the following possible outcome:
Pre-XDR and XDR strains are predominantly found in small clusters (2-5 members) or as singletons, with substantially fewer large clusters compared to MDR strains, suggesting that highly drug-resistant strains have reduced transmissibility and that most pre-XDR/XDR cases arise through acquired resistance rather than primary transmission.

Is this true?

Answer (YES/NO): NO